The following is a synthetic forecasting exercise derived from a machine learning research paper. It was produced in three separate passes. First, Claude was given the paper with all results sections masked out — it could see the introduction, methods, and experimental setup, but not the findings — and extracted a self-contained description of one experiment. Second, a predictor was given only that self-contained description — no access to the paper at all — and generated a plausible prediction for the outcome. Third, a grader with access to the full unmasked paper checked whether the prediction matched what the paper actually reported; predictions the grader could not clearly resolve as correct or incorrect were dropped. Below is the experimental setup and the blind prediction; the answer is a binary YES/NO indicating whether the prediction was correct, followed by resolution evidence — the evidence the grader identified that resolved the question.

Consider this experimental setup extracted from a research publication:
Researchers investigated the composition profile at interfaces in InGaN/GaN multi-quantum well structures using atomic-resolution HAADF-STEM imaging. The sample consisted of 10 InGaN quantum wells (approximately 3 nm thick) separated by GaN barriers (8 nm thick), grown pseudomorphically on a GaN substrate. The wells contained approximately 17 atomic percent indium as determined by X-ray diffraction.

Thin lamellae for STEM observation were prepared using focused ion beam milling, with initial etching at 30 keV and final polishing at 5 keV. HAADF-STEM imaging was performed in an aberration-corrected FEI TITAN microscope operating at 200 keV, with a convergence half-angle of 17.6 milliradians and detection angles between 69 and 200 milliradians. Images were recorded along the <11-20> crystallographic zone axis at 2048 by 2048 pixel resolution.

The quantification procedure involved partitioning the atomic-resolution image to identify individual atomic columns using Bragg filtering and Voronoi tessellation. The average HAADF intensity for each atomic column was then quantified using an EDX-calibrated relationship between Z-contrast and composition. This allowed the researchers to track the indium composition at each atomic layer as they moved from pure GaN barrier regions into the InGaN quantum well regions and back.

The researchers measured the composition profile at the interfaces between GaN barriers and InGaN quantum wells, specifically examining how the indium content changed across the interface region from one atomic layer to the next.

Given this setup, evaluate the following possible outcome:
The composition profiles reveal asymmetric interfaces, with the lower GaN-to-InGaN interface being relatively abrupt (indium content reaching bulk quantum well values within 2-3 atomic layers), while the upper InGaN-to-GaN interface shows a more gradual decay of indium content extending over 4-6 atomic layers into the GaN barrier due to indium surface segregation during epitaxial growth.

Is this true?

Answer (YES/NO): NO